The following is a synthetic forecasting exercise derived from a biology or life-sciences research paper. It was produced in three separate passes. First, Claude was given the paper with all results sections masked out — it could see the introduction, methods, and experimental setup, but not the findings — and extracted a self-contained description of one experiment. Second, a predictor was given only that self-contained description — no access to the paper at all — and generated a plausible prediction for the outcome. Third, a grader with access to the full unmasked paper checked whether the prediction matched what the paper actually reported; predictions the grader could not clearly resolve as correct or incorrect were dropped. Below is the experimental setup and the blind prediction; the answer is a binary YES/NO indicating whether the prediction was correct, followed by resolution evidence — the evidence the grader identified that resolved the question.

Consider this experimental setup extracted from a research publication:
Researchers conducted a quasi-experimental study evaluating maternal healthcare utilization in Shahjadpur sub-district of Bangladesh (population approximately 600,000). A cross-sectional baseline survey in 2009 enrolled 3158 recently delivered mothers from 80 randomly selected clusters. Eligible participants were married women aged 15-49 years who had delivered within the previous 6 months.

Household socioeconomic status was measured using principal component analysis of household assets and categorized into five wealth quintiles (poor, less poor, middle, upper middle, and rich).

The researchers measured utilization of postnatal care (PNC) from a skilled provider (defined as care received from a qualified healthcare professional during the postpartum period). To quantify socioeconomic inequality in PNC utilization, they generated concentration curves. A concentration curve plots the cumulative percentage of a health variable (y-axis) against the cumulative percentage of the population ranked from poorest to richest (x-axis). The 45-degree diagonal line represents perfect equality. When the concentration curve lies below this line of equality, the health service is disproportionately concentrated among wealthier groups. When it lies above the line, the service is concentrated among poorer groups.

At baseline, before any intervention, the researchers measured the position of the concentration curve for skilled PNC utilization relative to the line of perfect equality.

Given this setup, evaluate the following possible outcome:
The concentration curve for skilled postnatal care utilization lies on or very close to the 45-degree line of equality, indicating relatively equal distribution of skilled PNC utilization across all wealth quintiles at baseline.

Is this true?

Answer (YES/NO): NO